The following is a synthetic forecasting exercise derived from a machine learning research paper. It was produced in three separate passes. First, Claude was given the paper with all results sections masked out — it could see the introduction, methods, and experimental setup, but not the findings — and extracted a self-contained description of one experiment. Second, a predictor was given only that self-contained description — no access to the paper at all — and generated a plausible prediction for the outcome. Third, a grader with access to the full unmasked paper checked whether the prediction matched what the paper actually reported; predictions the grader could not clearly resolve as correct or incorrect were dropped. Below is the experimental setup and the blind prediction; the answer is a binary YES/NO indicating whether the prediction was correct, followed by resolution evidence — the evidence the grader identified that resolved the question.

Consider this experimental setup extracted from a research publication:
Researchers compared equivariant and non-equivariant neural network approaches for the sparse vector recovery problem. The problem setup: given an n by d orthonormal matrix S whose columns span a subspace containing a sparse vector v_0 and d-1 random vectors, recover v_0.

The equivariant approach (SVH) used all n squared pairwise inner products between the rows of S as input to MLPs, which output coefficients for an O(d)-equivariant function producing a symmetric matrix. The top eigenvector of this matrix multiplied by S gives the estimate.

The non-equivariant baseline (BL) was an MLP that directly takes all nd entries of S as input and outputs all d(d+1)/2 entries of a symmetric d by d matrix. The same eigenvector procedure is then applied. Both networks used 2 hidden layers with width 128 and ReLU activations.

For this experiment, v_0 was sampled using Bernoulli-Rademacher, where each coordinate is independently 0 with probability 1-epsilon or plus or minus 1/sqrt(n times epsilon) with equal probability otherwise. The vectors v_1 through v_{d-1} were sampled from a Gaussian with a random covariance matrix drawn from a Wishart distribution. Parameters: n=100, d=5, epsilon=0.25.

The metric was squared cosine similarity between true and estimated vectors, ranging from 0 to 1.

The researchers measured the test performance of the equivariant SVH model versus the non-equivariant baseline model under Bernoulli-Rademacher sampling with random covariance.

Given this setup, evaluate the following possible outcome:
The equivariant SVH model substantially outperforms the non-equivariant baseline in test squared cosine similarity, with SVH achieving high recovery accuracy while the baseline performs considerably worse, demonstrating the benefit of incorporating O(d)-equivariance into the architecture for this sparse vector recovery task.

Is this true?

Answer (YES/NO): NO